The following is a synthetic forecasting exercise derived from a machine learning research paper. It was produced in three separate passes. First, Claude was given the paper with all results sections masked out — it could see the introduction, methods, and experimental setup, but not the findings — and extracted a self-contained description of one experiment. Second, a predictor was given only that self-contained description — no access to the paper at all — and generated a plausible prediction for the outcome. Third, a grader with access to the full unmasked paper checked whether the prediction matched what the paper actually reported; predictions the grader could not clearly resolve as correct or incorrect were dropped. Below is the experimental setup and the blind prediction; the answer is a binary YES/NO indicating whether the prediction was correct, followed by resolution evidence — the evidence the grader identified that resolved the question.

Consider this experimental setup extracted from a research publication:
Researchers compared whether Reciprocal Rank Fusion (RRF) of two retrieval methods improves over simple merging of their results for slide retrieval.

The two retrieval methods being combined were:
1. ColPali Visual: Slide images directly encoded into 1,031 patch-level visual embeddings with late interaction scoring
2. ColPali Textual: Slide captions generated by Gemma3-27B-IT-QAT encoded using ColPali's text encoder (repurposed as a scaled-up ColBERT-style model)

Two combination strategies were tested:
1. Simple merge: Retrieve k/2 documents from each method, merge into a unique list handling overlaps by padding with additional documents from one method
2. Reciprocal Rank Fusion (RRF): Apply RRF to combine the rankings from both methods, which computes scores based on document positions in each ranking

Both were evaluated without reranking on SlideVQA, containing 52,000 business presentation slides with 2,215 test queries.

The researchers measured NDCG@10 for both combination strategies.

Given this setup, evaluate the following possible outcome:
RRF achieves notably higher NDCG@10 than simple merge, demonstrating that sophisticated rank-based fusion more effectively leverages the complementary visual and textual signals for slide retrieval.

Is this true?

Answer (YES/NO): NO